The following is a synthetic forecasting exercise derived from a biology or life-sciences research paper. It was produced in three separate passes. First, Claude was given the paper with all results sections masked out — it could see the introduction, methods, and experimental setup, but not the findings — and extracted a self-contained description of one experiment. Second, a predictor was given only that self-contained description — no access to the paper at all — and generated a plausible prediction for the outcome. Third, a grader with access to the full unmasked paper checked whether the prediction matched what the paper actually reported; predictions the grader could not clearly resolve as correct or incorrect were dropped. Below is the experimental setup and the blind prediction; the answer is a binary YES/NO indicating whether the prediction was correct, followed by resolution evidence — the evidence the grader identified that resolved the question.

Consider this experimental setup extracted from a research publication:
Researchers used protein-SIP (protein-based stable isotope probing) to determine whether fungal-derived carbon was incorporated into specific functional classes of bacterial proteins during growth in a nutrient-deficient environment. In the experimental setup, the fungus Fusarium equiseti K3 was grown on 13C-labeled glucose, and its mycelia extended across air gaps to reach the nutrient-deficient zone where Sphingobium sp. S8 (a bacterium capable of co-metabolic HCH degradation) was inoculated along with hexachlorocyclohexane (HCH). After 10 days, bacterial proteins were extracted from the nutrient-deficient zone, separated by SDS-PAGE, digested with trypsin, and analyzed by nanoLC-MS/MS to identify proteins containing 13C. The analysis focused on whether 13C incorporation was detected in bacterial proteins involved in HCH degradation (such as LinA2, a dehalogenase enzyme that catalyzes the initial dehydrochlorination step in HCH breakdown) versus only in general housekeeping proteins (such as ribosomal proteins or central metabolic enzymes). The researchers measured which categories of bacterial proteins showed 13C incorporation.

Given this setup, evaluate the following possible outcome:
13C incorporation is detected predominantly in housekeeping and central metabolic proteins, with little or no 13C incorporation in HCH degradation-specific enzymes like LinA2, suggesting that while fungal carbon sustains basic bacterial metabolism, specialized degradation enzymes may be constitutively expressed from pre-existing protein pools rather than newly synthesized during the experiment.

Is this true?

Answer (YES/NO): NO